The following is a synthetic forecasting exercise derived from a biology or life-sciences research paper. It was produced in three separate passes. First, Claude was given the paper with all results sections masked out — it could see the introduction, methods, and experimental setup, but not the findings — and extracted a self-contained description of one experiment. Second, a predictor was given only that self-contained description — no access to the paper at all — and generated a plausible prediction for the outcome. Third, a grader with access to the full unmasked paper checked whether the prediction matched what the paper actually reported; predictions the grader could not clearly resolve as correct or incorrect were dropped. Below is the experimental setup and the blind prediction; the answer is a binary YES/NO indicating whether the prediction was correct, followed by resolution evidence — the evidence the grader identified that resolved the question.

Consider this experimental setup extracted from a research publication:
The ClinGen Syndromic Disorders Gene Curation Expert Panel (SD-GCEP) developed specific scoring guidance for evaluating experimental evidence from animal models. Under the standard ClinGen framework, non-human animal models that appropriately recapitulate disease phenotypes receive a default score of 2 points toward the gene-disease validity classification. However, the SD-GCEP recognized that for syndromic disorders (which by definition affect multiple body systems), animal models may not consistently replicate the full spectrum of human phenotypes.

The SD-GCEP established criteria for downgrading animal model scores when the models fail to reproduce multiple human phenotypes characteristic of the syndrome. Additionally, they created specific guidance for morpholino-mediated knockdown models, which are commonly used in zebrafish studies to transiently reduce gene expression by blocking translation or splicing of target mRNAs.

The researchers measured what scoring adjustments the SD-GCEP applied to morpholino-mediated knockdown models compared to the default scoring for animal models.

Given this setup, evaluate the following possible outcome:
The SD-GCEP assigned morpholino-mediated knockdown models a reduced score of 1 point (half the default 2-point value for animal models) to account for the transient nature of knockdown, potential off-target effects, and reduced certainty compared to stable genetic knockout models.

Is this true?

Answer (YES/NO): NO